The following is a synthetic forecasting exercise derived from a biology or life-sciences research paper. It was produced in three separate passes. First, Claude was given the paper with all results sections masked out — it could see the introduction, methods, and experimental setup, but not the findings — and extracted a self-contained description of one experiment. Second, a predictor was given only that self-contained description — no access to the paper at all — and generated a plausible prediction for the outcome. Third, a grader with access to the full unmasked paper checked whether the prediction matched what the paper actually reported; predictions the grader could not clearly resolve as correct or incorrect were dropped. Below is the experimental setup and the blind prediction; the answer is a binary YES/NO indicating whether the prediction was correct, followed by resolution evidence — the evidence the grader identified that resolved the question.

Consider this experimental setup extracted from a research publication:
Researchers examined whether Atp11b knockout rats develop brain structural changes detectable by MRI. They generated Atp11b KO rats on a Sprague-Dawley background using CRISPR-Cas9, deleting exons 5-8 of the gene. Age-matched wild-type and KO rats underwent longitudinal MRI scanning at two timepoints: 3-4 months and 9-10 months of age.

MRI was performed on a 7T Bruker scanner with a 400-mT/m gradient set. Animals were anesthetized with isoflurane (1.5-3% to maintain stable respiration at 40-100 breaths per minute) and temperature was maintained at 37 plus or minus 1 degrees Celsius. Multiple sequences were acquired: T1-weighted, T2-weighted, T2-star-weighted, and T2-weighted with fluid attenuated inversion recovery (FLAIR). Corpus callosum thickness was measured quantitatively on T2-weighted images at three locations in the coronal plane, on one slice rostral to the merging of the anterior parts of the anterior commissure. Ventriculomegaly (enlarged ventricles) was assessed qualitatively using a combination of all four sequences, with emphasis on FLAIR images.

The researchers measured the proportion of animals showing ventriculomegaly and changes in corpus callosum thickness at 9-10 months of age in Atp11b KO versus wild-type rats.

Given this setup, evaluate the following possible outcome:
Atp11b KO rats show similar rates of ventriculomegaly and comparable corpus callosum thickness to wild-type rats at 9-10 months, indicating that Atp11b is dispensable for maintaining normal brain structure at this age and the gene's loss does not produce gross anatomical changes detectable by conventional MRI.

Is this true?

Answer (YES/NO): NO